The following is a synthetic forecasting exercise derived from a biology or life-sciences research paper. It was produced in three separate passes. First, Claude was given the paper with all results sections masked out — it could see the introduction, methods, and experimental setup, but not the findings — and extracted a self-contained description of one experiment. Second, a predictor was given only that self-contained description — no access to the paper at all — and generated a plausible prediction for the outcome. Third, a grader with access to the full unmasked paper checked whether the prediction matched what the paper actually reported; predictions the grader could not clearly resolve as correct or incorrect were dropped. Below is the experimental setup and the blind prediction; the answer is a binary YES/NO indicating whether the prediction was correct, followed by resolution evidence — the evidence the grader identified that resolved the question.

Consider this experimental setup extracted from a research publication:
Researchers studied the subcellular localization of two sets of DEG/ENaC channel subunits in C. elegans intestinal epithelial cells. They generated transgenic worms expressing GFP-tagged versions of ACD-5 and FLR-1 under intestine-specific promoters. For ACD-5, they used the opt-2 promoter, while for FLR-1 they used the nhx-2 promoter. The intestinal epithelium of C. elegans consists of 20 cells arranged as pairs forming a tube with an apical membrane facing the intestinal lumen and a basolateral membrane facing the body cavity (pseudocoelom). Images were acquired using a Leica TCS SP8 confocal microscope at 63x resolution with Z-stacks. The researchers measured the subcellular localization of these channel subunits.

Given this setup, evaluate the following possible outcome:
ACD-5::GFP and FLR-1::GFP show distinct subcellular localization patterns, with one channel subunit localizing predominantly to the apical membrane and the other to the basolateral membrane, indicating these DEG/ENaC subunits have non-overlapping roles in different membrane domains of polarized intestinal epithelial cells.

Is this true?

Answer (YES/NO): NO